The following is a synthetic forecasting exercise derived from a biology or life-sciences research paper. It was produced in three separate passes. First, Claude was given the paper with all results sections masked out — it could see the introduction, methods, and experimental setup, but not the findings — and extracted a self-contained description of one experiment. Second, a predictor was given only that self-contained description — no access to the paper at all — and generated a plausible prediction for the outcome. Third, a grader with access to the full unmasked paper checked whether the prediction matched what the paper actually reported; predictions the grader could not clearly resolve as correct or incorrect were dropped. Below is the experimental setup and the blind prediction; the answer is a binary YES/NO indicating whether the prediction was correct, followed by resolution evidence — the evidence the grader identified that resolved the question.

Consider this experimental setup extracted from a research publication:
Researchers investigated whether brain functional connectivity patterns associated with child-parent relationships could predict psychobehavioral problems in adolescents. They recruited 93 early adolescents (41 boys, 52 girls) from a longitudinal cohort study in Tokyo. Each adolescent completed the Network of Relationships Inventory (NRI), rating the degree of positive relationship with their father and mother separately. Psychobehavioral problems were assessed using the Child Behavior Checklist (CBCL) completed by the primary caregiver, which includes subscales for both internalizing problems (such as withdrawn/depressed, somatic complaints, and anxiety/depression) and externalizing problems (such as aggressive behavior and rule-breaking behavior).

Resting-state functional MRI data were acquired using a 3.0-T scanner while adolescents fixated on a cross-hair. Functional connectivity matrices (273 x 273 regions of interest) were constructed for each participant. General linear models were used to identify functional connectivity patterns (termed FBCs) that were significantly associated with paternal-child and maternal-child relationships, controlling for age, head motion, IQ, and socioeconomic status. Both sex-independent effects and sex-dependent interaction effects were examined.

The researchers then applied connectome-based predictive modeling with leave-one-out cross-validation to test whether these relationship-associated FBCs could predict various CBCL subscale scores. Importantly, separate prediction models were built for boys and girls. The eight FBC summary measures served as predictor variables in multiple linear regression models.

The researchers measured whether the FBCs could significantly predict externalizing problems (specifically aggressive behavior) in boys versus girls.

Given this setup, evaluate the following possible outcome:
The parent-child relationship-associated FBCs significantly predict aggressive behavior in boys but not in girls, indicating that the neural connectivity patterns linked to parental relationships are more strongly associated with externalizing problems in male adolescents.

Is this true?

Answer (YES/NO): YES